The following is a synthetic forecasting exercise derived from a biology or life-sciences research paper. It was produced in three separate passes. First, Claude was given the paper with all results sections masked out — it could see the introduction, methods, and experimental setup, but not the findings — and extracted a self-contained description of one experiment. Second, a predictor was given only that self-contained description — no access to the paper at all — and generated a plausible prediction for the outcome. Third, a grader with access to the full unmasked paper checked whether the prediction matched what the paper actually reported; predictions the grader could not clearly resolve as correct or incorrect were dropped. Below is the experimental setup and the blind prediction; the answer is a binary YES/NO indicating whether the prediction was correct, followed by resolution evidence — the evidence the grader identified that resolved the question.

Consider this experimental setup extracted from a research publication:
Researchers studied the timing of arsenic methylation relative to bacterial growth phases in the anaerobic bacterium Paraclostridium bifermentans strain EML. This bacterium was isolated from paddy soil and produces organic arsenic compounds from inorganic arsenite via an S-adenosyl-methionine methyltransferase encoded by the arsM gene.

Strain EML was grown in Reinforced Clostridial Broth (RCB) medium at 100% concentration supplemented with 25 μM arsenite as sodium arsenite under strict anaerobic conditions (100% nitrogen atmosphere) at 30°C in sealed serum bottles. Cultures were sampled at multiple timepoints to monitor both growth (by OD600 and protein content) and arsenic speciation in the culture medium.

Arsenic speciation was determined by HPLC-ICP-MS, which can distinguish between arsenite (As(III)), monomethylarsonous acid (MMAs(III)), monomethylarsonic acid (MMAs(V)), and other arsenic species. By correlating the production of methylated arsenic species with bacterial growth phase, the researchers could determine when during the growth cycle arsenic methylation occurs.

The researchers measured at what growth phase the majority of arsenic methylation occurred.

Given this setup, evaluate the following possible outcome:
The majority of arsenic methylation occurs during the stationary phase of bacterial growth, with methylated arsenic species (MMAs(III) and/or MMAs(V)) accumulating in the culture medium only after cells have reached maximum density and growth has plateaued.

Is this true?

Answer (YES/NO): NO